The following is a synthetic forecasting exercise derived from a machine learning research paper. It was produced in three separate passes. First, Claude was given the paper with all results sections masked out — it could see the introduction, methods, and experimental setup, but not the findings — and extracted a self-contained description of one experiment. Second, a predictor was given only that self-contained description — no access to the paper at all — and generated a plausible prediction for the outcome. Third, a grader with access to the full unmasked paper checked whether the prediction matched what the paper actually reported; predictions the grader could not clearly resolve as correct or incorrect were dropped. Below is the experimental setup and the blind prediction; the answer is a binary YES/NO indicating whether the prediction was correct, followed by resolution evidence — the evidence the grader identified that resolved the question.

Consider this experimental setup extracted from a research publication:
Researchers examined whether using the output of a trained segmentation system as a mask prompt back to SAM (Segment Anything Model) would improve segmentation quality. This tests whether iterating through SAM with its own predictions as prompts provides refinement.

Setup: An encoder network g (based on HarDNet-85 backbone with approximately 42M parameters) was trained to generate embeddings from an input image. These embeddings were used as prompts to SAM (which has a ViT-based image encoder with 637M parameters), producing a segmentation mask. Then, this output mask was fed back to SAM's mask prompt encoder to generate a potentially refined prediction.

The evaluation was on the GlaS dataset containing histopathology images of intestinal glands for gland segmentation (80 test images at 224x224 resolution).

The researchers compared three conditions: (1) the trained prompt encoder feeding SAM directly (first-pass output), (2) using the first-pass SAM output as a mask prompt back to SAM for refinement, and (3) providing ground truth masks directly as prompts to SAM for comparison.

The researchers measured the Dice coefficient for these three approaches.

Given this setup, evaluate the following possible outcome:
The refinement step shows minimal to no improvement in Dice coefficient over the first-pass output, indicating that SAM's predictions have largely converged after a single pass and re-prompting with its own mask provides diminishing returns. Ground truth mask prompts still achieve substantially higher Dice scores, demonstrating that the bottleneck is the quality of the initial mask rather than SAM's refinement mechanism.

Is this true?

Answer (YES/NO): NO